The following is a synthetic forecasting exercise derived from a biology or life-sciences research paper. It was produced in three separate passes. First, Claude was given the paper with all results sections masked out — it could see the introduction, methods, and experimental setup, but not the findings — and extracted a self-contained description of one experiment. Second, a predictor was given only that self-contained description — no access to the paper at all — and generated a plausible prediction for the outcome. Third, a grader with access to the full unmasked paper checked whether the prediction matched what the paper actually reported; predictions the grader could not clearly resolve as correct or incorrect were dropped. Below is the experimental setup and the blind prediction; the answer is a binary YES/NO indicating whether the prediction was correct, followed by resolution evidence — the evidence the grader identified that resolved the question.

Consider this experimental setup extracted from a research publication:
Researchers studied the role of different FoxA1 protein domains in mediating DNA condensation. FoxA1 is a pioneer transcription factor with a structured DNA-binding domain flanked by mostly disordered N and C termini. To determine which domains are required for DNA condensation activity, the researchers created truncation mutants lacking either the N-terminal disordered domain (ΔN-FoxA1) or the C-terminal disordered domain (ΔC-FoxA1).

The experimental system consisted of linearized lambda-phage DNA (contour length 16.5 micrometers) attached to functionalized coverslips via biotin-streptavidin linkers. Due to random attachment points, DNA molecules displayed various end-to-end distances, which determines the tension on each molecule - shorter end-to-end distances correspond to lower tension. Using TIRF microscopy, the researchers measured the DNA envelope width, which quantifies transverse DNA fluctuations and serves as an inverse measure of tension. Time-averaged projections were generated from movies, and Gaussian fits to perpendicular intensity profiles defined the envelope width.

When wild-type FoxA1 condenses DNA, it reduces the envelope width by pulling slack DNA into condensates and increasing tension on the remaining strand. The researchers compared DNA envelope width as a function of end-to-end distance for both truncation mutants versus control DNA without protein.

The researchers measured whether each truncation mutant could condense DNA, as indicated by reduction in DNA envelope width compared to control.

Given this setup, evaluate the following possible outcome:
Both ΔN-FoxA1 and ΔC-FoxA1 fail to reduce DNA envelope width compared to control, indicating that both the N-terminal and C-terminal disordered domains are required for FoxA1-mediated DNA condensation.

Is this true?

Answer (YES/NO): NO